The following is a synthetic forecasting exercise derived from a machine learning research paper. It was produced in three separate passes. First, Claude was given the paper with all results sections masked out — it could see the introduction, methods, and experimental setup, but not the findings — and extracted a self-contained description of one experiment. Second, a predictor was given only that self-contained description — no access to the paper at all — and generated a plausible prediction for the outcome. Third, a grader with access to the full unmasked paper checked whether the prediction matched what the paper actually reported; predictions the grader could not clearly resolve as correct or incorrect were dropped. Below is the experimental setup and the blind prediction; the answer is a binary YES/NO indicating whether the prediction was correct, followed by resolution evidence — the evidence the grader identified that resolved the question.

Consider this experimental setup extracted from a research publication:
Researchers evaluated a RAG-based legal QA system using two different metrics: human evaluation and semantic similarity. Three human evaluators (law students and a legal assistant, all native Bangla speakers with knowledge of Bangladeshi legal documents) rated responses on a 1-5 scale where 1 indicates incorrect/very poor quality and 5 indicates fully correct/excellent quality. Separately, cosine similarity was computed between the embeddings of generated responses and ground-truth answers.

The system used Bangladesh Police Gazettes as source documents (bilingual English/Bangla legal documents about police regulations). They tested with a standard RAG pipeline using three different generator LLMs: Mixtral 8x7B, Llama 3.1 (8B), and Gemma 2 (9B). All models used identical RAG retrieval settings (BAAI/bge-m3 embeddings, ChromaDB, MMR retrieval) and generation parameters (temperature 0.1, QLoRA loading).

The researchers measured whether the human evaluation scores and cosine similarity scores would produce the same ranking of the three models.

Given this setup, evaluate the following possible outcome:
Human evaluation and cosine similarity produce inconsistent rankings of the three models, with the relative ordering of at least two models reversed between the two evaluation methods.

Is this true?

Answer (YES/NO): NO